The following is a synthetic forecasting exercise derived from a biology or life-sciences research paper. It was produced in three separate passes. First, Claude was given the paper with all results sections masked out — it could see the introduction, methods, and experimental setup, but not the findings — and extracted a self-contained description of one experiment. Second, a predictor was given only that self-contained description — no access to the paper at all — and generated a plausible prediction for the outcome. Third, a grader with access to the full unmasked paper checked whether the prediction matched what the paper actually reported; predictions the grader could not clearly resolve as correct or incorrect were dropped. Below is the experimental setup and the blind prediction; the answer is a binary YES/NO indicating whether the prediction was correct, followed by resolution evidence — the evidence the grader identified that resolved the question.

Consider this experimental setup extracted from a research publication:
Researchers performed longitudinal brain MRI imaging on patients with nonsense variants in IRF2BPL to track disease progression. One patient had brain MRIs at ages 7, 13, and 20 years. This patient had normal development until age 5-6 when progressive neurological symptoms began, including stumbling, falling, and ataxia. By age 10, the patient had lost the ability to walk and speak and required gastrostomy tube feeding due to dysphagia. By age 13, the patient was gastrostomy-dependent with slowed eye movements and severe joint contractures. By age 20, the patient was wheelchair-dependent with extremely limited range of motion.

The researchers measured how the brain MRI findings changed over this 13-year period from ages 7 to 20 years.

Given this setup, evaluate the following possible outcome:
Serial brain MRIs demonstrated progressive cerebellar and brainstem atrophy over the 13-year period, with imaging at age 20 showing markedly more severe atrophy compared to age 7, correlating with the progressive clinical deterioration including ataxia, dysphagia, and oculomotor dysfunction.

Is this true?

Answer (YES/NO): NO